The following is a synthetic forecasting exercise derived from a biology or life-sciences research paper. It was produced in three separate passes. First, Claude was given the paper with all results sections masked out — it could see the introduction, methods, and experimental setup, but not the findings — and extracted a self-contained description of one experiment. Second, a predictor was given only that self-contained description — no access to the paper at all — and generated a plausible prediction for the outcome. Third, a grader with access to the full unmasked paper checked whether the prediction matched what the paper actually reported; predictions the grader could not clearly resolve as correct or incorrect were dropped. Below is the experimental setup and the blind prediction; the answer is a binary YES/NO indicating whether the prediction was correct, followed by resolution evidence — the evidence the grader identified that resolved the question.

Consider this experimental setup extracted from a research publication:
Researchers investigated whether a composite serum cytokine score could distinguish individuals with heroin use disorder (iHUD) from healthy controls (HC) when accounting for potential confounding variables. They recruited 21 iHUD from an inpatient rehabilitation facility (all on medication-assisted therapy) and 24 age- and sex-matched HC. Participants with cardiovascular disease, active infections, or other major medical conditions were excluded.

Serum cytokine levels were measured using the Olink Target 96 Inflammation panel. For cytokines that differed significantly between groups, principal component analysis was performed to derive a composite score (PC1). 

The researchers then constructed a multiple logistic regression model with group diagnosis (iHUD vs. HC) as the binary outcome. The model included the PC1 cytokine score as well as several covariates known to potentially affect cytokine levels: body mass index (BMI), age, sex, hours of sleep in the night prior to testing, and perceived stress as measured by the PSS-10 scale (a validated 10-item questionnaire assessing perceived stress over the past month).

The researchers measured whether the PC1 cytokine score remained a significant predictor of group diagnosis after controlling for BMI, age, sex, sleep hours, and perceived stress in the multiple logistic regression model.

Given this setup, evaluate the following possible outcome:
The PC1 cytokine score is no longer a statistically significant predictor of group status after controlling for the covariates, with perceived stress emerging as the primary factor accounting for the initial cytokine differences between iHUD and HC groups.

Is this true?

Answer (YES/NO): NO